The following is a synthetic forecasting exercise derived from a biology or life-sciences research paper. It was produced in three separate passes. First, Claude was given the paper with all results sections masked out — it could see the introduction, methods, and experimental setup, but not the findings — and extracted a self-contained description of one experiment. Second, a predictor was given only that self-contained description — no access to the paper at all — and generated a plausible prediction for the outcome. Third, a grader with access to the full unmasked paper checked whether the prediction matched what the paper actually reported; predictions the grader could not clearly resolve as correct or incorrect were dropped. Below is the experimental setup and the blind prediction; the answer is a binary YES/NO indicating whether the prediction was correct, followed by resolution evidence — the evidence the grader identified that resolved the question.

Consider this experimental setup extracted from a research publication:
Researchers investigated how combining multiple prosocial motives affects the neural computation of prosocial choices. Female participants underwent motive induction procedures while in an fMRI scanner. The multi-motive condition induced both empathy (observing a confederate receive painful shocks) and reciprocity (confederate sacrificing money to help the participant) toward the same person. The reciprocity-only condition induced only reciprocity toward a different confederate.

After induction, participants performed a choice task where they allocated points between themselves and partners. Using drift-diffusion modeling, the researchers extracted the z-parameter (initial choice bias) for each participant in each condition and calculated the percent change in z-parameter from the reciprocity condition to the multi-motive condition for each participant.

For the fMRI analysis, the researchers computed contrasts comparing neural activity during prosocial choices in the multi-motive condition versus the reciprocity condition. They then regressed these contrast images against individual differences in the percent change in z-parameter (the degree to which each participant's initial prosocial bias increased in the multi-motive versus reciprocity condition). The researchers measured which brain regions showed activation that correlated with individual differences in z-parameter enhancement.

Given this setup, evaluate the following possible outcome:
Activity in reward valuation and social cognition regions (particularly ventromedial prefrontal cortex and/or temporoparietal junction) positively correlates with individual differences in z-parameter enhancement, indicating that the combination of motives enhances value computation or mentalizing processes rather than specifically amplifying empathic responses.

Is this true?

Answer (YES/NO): NO